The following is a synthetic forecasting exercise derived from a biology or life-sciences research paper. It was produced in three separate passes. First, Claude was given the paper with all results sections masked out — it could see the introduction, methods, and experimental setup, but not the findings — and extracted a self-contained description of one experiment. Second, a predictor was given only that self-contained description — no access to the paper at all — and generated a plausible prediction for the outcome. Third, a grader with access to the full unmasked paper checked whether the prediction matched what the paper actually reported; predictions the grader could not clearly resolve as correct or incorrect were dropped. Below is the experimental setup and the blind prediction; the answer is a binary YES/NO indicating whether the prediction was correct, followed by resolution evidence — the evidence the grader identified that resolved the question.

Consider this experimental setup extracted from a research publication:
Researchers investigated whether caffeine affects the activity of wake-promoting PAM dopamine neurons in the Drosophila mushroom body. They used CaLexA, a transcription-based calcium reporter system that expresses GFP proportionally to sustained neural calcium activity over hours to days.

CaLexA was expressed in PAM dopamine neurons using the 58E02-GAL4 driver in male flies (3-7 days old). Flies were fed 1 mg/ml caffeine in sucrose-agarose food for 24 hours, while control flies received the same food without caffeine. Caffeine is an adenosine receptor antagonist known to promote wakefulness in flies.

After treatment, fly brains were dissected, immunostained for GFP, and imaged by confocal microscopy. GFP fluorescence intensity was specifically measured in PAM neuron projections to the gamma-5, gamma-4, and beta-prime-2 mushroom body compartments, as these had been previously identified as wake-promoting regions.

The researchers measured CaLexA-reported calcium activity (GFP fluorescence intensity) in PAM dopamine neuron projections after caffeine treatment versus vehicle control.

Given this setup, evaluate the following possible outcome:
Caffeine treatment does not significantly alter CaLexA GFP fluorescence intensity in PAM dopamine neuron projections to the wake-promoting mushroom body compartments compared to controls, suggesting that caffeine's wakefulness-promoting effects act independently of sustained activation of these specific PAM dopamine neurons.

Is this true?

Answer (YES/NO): NO